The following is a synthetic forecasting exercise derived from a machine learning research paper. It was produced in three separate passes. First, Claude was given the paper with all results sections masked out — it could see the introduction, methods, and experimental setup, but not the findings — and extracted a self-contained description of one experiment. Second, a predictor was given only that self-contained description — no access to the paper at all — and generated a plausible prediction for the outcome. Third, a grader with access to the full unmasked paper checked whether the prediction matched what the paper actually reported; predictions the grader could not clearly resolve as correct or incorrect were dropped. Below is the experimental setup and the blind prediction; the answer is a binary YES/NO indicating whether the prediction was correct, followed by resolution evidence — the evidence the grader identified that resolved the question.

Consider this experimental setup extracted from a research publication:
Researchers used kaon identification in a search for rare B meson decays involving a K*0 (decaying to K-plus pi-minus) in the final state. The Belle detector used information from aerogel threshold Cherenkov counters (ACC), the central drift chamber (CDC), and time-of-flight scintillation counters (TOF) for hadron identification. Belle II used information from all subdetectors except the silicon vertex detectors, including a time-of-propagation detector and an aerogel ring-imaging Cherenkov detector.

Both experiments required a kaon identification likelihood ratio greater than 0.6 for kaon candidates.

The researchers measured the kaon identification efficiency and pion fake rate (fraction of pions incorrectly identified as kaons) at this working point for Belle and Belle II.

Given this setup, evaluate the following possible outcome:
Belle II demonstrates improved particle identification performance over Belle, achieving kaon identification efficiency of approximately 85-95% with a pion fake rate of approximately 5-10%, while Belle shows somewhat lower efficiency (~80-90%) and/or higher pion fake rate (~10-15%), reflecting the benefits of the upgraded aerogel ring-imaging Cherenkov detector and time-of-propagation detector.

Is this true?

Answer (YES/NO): NO